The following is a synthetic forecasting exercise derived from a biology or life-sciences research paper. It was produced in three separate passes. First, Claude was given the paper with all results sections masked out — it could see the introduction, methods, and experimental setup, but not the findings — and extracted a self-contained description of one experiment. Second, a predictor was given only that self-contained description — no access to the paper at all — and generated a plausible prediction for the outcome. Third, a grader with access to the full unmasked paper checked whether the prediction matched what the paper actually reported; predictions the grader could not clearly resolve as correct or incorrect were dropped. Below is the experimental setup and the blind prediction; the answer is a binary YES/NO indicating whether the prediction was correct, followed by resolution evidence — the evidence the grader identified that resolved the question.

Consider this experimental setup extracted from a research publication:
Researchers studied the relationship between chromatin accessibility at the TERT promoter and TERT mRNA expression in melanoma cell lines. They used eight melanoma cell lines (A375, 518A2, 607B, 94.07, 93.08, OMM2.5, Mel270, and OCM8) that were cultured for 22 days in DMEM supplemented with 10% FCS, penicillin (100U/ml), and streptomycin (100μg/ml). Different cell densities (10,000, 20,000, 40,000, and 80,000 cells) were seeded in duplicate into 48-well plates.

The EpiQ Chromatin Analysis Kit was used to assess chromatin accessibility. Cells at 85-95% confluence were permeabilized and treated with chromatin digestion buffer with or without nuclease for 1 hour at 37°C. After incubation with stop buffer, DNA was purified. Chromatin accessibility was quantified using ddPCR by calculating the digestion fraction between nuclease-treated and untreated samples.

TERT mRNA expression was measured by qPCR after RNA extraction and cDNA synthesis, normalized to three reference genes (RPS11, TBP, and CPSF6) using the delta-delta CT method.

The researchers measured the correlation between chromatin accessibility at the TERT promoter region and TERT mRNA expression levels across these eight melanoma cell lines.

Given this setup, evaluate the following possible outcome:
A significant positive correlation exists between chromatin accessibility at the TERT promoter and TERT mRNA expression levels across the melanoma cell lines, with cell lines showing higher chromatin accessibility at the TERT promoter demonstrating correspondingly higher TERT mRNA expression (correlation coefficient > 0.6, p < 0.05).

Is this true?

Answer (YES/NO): YES